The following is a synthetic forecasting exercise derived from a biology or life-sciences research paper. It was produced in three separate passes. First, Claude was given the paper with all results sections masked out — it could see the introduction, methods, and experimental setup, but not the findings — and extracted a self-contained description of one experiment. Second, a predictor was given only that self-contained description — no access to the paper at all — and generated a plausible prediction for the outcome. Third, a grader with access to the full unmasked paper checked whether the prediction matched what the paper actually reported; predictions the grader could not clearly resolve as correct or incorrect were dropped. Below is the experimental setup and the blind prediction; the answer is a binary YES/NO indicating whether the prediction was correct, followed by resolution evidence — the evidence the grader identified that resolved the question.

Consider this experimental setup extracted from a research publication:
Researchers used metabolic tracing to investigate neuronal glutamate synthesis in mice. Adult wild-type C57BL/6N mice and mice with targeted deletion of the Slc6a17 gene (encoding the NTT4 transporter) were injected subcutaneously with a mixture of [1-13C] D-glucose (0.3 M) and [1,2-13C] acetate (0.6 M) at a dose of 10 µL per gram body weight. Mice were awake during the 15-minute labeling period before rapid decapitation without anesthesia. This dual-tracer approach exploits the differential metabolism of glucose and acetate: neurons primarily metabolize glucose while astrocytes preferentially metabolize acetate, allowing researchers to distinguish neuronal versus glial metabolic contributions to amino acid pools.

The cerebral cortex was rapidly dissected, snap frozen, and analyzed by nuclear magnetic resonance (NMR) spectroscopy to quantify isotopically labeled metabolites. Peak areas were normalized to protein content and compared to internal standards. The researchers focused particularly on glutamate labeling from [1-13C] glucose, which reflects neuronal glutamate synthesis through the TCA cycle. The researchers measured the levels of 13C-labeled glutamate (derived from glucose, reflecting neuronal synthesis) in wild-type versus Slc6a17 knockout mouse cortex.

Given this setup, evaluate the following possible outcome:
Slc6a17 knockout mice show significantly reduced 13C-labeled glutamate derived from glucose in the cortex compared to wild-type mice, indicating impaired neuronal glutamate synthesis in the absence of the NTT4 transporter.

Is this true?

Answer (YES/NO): YES